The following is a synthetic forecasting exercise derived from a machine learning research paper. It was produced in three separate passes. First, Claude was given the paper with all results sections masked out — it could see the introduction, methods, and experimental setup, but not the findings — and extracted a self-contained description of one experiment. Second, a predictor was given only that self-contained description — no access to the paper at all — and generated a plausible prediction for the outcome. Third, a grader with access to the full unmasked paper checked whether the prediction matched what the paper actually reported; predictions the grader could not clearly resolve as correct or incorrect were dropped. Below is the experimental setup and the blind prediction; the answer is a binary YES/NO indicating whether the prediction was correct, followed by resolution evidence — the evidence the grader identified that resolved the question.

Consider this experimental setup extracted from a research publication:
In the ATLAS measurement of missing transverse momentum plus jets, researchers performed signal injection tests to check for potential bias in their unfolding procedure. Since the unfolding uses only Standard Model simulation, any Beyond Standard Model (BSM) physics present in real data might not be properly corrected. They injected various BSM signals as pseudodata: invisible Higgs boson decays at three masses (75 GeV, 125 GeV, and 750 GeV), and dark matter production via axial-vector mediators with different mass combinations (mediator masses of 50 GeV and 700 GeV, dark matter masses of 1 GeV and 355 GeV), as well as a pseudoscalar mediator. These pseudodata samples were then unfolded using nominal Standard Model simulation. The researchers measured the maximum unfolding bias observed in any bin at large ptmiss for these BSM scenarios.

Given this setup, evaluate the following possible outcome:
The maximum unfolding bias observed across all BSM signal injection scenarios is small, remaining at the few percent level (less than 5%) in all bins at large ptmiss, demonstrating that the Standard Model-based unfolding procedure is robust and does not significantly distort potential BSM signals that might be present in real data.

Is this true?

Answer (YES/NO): NO